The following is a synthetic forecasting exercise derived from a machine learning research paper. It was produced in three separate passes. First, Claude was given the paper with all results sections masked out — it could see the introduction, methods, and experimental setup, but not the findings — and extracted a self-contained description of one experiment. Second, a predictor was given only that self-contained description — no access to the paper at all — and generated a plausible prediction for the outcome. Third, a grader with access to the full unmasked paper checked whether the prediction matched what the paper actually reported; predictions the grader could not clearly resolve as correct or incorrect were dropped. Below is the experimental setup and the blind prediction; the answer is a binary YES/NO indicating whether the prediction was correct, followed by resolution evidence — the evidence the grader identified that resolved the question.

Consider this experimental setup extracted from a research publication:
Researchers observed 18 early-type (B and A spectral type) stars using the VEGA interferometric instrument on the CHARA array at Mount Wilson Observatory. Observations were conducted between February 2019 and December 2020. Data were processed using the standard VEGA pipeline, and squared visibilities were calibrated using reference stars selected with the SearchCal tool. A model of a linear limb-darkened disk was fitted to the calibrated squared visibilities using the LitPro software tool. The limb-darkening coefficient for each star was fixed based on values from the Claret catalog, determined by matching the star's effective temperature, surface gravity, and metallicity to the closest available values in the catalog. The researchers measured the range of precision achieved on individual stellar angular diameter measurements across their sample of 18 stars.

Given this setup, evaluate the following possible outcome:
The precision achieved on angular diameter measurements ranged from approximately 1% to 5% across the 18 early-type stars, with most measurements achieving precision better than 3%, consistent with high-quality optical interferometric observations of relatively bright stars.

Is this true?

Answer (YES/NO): NO